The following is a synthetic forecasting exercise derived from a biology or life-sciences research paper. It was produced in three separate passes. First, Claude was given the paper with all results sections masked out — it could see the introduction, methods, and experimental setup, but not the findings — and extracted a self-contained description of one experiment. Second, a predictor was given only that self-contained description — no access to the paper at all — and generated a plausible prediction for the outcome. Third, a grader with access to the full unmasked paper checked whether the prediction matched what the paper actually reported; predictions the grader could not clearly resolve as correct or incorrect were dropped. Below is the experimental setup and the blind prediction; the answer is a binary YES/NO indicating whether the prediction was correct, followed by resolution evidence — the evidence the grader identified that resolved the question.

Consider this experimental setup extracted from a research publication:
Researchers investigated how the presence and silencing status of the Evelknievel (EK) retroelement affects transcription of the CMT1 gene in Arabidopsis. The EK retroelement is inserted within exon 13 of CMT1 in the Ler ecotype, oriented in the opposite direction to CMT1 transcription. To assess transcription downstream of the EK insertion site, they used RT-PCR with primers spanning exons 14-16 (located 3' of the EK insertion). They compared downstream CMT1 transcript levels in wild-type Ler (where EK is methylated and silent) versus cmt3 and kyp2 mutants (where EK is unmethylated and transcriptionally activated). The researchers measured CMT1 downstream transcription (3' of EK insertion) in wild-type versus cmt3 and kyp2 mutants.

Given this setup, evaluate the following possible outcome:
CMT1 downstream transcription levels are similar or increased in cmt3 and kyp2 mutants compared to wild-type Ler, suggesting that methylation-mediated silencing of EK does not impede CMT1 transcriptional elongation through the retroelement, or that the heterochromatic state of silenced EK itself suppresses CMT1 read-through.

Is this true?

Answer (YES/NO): NO